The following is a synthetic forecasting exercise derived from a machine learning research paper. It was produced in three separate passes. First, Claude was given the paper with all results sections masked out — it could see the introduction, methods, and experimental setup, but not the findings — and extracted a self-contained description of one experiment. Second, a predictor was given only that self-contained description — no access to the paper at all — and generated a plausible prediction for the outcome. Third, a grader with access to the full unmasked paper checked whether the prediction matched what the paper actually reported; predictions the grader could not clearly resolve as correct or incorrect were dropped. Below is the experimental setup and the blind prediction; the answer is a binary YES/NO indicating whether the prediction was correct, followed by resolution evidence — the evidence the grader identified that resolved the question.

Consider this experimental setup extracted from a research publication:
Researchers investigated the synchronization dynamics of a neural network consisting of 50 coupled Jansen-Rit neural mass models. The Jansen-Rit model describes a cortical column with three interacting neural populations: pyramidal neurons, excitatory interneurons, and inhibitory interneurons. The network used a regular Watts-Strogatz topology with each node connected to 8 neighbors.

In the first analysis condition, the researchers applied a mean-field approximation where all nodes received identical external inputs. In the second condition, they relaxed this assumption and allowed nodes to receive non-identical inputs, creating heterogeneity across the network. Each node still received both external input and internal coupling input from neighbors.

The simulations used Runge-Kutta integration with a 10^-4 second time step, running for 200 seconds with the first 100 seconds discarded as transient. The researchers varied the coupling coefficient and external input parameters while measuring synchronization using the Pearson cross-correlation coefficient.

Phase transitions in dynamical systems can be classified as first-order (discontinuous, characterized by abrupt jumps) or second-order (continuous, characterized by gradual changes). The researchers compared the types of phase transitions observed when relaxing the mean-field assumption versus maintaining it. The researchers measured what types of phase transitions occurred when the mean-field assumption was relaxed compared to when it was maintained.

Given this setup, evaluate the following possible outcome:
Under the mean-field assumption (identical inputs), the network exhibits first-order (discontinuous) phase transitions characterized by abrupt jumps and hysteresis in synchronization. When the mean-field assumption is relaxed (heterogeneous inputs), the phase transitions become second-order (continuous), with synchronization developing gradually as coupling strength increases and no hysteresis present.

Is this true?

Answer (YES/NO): NO